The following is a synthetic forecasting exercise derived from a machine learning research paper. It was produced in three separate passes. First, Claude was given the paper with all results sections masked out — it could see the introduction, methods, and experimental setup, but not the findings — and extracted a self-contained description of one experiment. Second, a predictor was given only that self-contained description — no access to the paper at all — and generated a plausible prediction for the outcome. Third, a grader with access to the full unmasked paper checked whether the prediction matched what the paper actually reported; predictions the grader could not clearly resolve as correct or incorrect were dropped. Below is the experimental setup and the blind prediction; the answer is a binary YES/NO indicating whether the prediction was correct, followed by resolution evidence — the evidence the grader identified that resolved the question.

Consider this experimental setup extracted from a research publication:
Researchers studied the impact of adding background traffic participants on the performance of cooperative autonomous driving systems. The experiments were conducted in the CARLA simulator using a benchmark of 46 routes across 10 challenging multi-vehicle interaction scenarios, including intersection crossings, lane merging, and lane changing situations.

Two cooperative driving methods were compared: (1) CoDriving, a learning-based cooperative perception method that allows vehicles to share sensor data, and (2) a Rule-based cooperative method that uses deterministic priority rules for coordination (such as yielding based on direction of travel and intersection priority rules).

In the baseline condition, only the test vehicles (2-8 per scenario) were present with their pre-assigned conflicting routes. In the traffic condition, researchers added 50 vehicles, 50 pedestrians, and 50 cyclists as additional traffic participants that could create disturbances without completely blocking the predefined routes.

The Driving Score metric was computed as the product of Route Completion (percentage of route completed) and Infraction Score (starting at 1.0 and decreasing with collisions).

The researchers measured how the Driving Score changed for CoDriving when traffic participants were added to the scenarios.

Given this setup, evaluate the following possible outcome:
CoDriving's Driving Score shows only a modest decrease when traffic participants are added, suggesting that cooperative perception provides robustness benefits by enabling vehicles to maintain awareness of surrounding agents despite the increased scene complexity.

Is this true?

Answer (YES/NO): NO